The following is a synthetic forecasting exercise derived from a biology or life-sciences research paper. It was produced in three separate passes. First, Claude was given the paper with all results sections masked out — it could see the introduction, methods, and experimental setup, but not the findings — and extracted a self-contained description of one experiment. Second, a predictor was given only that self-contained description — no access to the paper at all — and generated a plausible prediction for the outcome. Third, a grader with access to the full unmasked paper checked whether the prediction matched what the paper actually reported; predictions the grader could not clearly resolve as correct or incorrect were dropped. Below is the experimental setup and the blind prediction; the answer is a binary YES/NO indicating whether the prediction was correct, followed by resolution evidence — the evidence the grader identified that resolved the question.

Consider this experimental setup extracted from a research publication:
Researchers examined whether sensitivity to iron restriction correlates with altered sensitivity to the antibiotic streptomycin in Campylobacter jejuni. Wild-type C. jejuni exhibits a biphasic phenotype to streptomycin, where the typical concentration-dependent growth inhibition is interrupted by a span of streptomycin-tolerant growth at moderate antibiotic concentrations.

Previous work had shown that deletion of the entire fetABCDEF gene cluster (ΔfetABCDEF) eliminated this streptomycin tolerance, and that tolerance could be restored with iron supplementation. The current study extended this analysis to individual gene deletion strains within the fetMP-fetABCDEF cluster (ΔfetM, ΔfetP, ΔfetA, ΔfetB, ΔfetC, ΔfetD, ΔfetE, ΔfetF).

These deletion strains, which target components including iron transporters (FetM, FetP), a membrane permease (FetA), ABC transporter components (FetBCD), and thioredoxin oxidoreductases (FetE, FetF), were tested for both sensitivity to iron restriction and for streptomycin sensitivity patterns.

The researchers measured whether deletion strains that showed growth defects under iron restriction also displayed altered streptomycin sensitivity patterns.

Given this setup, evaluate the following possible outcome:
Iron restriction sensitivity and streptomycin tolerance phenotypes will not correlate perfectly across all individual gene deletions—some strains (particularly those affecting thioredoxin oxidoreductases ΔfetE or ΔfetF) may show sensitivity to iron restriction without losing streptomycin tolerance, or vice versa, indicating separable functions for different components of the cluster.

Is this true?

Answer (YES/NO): YES